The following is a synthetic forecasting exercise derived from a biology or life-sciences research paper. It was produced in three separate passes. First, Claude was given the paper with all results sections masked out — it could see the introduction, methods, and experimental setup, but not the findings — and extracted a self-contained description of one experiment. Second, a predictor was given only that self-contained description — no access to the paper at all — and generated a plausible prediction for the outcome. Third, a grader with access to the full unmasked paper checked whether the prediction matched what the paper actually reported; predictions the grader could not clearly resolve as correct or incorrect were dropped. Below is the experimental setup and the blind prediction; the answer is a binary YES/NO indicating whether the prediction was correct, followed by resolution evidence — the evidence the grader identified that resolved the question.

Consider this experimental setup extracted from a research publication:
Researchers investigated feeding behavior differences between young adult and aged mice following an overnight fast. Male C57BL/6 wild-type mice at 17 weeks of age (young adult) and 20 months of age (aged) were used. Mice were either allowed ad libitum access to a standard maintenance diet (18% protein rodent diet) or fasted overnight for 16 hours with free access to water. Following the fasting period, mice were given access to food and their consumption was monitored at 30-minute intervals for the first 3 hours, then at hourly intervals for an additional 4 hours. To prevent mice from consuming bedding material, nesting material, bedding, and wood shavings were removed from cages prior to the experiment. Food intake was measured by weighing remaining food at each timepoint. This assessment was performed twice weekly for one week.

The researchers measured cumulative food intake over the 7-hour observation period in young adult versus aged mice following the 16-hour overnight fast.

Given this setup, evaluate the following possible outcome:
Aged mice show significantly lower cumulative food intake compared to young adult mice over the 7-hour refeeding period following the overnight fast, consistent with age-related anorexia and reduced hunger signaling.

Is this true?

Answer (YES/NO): NO